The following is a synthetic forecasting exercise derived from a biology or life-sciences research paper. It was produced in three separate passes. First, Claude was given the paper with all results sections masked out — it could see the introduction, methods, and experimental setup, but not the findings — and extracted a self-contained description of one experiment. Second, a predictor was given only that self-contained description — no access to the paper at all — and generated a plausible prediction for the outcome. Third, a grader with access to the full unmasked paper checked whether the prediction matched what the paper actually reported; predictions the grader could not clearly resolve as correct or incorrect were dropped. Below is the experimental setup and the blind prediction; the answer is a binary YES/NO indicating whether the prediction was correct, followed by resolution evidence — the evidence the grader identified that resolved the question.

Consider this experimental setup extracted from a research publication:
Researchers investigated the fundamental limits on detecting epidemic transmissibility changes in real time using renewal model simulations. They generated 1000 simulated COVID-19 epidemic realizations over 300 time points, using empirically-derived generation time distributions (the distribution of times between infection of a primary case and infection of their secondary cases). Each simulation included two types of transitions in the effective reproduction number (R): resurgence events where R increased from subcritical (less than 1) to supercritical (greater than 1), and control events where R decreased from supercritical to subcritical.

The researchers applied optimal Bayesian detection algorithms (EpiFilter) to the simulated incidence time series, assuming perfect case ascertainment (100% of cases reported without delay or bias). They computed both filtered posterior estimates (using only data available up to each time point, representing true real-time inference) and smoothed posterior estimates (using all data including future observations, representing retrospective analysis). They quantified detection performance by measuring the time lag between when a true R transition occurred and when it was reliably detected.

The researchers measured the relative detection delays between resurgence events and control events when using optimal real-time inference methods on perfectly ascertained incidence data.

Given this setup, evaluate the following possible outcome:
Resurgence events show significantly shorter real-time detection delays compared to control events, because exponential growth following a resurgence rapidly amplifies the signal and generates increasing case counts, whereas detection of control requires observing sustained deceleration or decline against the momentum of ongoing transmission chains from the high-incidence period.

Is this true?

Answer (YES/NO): NO